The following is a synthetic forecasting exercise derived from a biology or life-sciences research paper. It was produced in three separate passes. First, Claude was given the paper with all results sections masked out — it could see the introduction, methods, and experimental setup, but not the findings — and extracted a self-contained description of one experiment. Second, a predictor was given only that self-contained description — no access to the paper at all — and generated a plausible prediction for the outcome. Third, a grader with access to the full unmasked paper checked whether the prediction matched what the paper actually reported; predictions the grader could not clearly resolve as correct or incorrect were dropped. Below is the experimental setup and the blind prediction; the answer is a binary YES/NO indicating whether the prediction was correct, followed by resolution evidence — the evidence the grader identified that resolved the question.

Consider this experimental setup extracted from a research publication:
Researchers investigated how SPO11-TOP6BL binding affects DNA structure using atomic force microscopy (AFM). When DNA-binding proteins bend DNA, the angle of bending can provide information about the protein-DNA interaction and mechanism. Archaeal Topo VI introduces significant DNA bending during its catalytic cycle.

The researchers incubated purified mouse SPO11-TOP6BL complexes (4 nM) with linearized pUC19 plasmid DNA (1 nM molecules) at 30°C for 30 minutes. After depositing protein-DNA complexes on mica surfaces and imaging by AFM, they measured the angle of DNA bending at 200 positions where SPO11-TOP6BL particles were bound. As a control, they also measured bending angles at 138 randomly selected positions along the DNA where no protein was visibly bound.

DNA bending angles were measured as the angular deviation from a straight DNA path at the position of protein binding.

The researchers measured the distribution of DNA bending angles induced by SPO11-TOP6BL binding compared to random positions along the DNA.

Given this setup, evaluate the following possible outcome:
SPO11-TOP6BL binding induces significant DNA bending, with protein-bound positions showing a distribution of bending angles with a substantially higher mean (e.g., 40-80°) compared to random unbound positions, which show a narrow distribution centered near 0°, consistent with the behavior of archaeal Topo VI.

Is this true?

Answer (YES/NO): YES